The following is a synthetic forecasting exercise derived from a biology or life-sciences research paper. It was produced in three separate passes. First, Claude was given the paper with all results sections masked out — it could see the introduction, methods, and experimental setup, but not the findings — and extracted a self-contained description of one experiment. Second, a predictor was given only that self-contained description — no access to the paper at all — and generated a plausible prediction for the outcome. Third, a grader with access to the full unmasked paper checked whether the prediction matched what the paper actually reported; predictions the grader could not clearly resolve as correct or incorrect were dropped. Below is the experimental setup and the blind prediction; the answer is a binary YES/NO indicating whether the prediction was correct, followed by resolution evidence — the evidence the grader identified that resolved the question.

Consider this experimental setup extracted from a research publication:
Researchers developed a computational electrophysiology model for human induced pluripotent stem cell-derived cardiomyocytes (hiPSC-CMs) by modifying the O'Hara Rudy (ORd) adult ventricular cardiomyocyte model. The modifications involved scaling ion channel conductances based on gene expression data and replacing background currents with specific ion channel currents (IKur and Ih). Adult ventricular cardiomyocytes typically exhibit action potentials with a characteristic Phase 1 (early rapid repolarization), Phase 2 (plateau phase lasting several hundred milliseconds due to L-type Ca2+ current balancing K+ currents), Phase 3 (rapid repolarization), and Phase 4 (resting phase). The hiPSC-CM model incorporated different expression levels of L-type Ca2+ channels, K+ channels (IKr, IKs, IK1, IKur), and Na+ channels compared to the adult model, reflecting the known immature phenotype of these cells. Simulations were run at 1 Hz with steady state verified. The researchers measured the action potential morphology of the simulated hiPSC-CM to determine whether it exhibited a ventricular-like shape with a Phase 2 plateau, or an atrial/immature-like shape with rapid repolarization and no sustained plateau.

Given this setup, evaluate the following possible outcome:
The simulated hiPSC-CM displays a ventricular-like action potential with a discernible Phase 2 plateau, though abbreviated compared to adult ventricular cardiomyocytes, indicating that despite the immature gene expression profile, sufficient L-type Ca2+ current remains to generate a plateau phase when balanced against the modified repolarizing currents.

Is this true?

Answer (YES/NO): NO